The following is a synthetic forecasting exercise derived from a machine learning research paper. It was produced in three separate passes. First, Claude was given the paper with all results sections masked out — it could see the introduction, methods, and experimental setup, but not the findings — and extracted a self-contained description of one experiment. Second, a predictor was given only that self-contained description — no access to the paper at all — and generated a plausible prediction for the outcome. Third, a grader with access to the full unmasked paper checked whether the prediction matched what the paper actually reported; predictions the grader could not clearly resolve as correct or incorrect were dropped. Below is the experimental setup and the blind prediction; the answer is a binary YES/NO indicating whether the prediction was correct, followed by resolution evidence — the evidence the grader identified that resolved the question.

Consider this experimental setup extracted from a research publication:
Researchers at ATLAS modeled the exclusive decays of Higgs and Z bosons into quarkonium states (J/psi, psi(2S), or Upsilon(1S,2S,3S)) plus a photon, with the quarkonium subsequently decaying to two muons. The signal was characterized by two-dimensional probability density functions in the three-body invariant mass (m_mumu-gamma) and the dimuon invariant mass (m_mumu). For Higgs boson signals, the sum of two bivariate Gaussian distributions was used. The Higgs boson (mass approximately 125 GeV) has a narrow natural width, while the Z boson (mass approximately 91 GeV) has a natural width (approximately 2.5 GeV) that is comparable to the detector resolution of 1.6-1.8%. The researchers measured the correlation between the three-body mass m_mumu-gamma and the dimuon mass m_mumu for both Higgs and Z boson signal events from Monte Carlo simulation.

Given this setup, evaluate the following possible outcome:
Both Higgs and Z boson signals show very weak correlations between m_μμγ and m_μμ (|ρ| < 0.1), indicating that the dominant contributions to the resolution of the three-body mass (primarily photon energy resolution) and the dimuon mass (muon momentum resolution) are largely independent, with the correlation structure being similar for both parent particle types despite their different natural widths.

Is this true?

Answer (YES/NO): NO